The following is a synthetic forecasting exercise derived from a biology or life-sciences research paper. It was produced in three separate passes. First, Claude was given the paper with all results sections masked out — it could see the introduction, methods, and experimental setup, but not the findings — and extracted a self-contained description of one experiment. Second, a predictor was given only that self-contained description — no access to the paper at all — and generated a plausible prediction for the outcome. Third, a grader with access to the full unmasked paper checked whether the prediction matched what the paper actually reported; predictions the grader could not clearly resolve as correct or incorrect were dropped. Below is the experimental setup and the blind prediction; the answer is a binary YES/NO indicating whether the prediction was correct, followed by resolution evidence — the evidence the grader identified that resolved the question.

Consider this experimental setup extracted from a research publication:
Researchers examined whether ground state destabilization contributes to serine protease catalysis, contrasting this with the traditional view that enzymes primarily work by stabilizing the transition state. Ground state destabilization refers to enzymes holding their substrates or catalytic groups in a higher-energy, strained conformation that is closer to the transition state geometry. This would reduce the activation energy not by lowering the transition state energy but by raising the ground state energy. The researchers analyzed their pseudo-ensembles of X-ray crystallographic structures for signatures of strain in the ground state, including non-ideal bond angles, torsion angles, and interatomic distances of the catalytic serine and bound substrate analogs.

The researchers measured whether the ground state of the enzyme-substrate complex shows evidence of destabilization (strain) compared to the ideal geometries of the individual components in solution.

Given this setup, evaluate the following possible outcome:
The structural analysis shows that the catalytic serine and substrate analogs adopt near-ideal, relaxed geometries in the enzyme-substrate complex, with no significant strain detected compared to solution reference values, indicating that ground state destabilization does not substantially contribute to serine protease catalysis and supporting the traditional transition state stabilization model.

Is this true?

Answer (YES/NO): NO